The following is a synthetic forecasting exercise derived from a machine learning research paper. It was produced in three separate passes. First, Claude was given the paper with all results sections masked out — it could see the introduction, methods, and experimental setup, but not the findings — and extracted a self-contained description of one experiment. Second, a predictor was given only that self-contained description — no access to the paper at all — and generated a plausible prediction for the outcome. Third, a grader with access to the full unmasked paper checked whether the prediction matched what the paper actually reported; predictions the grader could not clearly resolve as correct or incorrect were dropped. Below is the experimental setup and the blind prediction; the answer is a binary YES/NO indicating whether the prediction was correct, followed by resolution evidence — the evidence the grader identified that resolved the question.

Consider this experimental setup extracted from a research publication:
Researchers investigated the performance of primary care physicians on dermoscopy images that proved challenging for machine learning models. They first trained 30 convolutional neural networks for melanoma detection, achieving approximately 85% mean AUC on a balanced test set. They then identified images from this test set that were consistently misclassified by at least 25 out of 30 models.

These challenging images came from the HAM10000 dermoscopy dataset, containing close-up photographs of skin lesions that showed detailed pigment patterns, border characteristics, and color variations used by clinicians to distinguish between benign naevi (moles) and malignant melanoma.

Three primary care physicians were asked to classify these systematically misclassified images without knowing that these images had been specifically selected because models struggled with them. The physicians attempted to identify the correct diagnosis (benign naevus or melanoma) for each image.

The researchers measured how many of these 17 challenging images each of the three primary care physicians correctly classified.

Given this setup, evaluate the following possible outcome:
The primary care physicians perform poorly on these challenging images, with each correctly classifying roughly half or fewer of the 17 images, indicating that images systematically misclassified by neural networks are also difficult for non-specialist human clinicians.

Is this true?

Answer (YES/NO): YES